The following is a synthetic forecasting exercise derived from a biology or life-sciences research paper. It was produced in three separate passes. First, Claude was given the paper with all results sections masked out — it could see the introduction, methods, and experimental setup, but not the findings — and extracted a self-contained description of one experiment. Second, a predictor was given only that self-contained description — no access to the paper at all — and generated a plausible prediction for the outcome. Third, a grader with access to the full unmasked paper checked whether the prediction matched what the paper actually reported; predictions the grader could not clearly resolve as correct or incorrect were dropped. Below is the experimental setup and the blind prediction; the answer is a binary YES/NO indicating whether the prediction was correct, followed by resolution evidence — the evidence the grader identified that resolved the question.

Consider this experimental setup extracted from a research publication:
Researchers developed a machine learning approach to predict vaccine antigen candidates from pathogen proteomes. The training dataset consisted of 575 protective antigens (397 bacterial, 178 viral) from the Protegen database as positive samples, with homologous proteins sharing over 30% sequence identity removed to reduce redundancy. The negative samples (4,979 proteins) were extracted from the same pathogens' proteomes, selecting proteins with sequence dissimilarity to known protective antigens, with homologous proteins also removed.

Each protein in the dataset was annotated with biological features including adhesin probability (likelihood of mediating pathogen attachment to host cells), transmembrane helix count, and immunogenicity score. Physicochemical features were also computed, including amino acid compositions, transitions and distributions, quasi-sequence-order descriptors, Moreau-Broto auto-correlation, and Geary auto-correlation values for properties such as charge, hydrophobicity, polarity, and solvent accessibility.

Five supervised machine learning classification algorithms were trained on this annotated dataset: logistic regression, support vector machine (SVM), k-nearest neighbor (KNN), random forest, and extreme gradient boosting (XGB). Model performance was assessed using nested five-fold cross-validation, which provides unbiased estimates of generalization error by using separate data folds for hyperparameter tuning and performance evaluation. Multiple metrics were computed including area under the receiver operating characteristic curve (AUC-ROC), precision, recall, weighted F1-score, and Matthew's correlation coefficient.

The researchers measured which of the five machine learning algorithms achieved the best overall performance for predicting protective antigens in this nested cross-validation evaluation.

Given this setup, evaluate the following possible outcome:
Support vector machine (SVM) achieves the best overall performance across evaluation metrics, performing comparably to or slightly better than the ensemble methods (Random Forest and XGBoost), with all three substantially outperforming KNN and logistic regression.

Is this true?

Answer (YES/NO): NO